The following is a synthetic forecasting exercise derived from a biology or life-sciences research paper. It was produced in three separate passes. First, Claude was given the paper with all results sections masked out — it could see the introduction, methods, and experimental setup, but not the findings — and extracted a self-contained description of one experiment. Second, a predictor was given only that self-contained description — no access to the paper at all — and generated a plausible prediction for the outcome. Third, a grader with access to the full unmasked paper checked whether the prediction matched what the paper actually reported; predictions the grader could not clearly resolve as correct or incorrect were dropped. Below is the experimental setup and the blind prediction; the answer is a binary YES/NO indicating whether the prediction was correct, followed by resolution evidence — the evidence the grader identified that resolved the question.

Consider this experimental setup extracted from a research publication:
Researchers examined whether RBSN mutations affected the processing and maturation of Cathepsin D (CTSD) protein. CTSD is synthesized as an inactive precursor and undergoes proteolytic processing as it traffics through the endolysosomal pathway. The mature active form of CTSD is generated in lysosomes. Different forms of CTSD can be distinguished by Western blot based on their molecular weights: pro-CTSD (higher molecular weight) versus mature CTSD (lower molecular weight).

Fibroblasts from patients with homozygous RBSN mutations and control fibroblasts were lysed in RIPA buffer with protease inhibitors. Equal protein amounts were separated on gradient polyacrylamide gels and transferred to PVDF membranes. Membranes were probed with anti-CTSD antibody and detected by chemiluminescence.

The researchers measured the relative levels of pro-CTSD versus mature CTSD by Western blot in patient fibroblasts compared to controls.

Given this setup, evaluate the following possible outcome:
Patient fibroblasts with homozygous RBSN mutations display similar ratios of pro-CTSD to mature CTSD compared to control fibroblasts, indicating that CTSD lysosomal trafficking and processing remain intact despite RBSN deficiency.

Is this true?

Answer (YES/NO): NO